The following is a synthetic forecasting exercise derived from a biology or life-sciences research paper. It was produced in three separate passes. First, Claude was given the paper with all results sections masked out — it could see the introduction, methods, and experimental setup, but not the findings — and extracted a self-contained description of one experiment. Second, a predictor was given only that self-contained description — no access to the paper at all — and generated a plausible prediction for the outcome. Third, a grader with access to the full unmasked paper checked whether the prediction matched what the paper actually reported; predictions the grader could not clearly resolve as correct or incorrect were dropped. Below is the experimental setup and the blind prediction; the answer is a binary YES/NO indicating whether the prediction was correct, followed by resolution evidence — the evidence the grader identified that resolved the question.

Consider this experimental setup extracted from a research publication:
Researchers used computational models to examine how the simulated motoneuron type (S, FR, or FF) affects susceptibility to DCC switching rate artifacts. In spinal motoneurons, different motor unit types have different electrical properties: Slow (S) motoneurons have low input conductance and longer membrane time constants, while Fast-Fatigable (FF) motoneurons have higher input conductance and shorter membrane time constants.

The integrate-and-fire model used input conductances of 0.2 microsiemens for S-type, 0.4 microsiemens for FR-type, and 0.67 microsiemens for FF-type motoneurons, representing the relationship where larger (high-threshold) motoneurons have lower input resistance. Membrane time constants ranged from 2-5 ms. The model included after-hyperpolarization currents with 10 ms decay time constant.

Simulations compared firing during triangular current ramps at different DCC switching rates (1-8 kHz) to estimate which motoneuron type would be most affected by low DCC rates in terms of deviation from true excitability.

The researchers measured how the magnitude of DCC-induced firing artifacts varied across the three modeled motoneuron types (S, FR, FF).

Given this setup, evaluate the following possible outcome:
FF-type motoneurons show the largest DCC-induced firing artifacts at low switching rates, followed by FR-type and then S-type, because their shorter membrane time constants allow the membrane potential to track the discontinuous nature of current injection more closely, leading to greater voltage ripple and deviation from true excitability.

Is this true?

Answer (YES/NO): YES